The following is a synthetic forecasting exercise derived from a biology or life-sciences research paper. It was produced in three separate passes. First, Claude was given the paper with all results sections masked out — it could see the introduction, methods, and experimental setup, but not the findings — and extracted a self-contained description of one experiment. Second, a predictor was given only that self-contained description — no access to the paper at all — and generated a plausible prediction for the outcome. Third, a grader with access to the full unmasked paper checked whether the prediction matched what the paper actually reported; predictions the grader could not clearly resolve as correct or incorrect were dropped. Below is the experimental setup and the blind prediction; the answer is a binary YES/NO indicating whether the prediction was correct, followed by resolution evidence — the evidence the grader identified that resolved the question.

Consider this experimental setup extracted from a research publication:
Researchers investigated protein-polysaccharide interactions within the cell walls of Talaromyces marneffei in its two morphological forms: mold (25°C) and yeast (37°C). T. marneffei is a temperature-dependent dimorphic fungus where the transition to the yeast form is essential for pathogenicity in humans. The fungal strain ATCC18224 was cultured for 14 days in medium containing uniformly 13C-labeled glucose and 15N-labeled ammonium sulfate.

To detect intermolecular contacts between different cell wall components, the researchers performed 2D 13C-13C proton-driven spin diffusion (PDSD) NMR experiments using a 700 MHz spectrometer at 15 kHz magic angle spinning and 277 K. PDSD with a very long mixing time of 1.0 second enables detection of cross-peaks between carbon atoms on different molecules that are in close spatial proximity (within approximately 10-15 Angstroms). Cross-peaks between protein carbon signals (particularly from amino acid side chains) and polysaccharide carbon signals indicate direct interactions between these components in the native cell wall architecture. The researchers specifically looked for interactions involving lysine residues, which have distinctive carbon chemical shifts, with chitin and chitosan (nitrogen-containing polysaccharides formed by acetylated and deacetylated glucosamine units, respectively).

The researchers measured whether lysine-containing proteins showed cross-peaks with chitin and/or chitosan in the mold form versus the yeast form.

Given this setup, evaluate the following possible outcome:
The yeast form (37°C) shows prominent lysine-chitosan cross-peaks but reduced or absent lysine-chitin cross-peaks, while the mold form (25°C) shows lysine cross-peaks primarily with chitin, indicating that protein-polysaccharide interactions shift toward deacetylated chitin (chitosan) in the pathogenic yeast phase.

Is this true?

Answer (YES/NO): NO